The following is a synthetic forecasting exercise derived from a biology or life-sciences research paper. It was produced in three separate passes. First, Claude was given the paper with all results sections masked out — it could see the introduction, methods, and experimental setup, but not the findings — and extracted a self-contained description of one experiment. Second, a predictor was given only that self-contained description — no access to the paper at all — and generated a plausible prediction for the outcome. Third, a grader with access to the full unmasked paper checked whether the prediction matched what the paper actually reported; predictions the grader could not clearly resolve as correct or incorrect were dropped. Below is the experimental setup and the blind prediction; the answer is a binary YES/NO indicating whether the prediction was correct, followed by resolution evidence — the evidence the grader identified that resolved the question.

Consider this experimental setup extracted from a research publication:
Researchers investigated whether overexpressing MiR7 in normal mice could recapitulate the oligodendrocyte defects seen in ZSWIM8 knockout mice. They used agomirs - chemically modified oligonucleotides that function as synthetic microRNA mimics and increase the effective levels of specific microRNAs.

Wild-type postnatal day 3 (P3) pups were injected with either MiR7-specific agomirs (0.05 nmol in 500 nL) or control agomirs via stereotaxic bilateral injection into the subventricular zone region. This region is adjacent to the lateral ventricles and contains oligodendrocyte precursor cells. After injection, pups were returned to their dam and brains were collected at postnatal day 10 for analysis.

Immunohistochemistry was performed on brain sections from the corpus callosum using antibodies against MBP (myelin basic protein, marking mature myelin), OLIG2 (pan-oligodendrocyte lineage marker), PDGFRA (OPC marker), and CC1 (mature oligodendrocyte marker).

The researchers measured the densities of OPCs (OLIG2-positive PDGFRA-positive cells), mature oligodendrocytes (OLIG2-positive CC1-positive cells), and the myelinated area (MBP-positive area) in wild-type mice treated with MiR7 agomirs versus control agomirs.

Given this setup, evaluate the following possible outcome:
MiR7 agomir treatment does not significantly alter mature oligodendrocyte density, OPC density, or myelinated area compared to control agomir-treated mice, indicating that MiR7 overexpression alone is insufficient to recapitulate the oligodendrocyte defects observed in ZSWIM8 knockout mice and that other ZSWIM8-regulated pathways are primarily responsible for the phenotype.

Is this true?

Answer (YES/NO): NO